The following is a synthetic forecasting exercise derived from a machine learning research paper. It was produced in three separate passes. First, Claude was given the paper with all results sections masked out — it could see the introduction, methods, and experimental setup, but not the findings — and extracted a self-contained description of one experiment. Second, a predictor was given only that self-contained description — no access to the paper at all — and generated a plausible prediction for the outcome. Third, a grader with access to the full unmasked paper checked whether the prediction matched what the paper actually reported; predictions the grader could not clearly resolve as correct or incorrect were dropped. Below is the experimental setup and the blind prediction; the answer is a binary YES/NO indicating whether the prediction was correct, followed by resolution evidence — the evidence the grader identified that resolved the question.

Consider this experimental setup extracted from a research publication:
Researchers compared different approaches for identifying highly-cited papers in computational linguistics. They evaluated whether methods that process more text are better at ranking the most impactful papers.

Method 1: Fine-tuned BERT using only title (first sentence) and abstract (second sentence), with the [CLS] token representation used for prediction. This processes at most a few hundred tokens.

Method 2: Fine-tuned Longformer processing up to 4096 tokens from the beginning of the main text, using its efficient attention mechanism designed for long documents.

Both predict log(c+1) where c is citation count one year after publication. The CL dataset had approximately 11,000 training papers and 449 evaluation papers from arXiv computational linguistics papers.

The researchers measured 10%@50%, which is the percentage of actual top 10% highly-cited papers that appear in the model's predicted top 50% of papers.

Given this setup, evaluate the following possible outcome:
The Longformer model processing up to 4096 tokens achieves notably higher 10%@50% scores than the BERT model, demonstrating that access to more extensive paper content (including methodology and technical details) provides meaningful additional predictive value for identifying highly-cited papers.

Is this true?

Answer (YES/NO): YES